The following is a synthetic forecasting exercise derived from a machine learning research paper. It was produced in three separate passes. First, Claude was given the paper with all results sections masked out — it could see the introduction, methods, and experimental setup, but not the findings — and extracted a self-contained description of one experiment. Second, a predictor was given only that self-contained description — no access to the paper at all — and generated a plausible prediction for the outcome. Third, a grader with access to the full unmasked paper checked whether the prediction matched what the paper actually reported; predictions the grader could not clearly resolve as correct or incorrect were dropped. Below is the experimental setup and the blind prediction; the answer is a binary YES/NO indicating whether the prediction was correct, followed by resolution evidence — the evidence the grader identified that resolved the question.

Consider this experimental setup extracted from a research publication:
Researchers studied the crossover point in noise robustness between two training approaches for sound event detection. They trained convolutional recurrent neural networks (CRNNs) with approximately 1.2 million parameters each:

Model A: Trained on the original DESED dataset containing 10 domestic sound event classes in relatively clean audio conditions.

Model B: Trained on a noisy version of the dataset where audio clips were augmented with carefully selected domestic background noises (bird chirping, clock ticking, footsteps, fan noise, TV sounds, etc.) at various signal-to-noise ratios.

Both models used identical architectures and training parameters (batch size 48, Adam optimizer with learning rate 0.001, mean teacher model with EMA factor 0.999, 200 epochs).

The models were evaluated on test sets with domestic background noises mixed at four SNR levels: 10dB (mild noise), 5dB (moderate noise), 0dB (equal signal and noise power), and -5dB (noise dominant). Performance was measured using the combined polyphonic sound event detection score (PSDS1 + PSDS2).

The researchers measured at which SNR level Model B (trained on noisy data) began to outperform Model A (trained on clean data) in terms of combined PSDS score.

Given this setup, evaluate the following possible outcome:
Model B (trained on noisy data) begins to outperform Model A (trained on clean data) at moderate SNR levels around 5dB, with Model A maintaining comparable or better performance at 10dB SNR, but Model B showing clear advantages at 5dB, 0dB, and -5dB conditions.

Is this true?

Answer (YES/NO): NO